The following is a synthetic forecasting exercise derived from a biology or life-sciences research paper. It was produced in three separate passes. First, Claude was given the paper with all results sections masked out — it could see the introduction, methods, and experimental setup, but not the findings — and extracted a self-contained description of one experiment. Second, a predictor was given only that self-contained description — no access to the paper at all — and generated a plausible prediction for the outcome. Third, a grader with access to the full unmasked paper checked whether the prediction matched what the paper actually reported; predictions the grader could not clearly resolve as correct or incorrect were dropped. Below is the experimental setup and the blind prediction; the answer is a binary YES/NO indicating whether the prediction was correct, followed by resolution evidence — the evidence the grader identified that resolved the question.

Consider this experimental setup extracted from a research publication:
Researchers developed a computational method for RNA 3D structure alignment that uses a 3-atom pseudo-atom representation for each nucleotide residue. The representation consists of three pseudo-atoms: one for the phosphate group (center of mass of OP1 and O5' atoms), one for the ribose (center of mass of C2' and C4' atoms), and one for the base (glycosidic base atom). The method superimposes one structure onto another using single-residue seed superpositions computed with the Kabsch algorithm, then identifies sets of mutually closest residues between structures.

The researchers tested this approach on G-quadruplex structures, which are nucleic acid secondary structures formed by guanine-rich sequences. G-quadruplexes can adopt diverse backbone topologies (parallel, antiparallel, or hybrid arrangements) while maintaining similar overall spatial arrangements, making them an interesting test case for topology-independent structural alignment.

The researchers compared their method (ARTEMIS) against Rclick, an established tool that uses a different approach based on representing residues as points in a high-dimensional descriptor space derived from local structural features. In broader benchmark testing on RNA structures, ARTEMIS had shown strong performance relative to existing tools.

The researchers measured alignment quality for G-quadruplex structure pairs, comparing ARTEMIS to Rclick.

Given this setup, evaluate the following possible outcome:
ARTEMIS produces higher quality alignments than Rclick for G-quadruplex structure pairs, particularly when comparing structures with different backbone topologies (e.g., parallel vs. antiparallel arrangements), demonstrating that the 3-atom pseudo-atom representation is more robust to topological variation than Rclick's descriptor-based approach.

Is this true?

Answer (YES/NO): NO